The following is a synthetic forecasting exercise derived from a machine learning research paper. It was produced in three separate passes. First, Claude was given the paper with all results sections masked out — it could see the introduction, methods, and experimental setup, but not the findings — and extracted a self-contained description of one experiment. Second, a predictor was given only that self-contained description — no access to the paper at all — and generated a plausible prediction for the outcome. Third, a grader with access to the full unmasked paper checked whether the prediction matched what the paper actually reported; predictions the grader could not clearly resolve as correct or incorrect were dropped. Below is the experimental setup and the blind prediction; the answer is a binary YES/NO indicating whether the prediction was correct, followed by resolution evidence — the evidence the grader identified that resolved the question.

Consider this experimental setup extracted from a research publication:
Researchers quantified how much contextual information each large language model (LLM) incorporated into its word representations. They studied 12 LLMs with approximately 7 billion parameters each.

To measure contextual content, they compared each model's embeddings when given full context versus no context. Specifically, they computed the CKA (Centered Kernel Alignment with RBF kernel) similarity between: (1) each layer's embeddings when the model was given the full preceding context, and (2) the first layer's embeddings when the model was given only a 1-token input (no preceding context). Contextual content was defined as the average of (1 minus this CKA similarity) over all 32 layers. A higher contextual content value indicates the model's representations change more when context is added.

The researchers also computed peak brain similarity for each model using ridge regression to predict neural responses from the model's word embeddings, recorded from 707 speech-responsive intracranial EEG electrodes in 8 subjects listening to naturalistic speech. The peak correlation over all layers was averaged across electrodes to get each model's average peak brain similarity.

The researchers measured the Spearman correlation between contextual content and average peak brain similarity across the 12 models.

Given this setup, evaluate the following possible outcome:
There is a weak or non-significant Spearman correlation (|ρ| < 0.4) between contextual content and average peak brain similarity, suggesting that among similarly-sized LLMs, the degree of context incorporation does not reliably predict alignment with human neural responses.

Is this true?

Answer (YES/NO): NO